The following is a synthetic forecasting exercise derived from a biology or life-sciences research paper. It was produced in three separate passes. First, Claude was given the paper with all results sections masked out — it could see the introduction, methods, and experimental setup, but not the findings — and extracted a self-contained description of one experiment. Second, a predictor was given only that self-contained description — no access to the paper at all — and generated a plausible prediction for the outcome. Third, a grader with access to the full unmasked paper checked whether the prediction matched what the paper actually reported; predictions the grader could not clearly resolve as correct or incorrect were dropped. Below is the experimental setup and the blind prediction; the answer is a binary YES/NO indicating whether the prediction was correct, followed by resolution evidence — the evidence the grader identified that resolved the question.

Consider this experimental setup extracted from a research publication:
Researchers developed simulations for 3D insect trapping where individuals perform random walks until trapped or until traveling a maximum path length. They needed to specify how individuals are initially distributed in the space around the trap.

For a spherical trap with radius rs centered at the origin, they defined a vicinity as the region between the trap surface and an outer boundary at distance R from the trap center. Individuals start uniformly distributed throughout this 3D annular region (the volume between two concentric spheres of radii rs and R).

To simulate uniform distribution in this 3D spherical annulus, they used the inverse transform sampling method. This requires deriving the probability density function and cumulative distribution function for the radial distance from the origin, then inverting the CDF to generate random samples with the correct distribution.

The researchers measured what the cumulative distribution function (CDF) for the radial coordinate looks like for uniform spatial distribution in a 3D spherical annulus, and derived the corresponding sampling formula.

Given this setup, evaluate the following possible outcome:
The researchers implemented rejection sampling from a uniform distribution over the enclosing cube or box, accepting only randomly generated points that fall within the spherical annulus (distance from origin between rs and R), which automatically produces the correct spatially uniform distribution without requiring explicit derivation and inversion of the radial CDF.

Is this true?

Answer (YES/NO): NO